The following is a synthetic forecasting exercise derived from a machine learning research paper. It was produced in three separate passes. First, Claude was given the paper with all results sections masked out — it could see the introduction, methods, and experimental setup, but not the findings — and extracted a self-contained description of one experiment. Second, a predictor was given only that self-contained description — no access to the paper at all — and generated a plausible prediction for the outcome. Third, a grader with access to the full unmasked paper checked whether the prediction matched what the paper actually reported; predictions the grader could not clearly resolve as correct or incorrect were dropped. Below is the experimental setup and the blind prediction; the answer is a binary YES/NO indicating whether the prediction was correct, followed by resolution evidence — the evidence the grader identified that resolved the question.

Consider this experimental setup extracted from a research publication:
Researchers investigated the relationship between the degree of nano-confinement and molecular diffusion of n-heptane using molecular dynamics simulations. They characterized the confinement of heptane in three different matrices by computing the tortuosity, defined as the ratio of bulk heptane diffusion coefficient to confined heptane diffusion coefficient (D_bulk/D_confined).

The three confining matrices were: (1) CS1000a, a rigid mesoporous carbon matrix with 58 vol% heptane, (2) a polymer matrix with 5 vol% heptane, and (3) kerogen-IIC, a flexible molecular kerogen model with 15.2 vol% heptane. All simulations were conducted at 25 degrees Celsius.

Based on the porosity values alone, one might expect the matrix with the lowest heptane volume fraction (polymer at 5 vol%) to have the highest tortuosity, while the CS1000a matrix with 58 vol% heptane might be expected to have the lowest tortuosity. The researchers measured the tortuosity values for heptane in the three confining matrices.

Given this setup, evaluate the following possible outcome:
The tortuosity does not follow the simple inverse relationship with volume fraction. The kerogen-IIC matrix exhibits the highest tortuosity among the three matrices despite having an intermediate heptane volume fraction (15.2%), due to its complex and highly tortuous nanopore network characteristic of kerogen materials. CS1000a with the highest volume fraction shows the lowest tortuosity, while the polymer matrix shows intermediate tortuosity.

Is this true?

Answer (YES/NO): YES